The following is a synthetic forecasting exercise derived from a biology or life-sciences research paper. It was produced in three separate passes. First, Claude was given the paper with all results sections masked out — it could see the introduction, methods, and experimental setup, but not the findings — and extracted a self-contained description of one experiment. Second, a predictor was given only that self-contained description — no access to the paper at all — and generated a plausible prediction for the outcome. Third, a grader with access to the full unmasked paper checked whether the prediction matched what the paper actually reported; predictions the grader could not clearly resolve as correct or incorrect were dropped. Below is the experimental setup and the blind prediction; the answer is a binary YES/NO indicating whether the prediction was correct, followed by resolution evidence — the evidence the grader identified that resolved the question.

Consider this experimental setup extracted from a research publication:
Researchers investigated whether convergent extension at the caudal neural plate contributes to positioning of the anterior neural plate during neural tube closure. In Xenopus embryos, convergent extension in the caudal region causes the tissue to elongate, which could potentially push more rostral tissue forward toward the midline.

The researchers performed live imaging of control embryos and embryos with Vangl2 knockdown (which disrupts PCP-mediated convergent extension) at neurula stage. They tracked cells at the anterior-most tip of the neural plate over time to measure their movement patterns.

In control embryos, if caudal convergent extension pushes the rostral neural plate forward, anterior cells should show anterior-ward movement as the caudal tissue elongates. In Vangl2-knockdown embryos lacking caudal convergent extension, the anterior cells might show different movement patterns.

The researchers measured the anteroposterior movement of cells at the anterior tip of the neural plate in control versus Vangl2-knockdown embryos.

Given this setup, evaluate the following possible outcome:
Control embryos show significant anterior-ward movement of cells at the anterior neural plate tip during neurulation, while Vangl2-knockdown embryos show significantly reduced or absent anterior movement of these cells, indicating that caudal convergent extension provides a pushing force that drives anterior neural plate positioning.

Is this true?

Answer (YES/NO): YES